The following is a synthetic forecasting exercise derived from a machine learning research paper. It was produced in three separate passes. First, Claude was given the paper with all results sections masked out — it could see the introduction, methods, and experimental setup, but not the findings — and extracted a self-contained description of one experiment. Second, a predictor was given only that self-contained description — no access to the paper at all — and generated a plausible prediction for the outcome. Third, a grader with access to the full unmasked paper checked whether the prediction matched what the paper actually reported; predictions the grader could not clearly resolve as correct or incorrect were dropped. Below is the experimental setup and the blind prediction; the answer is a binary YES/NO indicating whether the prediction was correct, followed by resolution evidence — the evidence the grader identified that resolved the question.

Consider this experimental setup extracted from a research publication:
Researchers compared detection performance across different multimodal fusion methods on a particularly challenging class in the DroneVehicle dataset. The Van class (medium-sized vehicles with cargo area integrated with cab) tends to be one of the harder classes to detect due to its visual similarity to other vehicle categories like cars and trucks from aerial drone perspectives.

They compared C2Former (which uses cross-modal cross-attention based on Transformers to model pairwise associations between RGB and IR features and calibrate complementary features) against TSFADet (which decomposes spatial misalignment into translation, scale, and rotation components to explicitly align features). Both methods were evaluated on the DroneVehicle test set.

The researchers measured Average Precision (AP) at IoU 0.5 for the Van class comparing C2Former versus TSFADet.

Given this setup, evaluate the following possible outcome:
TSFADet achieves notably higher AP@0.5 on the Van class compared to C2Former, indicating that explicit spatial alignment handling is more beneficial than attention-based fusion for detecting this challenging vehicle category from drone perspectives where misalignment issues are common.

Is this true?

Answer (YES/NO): NO